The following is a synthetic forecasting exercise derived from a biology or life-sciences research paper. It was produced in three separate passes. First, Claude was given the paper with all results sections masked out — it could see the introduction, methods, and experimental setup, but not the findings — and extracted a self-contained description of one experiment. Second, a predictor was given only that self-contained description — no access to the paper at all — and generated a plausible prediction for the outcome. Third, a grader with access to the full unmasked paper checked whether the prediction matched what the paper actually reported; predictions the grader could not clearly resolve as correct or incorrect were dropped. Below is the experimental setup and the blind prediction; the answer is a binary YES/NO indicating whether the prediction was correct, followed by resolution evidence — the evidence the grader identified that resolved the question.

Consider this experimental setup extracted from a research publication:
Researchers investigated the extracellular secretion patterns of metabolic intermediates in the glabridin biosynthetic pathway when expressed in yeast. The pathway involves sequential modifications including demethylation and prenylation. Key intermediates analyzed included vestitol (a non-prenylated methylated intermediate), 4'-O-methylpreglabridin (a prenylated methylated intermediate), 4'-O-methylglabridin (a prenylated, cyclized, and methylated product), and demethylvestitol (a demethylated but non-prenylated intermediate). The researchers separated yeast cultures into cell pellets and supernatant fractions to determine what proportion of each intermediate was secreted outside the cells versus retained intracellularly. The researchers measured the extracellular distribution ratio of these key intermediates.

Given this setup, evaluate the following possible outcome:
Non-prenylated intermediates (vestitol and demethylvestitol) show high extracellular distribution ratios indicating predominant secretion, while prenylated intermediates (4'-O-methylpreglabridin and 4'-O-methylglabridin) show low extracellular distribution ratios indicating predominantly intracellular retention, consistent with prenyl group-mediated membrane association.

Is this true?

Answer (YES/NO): NO